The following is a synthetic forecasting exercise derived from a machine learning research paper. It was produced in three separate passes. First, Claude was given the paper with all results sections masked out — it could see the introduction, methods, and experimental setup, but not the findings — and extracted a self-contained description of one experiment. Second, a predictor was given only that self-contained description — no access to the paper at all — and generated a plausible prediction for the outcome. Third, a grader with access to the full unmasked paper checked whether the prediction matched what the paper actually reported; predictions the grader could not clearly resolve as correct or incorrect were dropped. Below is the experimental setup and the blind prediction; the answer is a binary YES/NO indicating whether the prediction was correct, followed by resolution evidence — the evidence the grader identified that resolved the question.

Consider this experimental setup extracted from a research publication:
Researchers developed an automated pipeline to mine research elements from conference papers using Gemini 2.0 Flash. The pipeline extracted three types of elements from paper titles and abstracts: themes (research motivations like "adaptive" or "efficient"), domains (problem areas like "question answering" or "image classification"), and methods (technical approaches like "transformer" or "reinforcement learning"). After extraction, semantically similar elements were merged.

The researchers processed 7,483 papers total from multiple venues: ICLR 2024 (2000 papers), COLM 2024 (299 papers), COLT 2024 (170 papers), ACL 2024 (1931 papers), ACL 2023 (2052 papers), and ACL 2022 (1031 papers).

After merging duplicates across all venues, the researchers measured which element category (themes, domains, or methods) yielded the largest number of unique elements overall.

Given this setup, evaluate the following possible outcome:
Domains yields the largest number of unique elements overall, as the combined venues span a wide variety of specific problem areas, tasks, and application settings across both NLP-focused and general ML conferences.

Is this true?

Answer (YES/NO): NO